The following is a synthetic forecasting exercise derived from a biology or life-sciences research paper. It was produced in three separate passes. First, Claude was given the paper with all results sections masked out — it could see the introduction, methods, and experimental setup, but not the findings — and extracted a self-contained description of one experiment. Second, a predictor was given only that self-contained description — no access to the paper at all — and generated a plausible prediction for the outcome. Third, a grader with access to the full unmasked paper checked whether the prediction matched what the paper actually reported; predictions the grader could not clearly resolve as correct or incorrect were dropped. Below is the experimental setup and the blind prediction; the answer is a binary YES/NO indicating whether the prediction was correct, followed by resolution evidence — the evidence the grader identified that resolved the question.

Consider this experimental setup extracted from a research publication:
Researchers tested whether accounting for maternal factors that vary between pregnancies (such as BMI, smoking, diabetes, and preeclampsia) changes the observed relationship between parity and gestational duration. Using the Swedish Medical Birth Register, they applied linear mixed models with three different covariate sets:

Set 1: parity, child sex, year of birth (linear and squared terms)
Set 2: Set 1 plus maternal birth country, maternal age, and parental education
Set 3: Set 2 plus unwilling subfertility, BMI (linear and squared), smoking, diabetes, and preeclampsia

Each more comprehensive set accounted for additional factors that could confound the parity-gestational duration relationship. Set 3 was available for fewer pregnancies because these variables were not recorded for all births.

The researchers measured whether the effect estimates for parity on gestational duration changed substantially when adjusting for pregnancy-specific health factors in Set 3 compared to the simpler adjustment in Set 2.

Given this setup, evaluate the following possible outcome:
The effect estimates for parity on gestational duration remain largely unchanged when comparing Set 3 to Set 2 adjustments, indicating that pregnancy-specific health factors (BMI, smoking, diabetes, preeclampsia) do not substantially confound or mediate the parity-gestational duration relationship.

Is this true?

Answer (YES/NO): YES